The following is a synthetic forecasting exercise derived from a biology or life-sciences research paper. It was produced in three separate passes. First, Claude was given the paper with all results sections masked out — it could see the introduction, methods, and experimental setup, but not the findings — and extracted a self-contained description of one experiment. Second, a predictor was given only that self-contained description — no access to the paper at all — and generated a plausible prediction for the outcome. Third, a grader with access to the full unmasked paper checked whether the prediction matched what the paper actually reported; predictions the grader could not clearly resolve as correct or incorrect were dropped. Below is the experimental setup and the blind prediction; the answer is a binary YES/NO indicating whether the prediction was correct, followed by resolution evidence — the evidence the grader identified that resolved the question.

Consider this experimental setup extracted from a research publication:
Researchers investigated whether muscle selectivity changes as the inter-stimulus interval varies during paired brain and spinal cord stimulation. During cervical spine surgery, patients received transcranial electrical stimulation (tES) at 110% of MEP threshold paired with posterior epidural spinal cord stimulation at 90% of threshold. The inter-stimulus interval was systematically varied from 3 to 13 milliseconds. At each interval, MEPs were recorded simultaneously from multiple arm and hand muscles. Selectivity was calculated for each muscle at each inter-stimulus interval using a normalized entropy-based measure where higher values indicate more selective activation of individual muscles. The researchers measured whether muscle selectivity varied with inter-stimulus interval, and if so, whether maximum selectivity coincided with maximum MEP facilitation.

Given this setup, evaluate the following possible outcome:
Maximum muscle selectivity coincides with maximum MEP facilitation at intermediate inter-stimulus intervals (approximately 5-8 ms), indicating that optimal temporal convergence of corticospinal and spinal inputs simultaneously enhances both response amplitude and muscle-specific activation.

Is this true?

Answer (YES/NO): NO